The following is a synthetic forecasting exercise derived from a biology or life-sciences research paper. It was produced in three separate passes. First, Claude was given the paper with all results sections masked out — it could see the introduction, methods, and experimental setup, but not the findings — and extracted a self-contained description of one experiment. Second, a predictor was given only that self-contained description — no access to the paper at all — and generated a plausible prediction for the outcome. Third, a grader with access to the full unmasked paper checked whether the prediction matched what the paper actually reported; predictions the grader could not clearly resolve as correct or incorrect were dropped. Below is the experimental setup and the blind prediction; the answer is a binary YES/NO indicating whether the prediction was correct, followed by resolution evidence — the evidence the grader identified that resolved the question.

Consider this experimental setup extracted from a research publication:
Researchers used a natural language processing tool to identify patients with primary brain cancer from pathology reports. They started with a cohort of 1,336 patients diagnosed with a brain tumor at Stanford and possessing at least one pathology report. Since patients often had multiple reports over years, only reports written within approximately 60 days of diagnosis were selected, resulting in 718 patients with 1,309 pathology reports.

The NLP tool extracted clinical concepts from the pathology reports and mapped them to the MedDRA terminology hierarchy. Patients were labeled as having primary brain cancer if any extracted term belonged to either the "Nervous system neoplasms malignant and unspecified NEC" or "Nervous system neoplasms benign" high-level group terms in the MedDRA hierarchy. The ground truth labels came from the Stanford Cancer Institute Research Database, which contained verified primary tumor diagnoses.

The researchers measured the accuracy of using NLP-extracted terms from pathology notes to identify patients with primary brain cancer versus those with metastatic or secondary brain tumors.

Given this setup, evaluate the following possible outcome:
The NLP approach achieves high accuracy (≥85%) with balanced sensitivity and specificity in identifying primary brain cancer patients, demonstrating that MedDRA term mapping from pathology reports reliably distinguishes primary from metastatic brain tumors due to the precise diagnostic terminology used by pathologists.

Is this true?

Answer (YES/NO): NO